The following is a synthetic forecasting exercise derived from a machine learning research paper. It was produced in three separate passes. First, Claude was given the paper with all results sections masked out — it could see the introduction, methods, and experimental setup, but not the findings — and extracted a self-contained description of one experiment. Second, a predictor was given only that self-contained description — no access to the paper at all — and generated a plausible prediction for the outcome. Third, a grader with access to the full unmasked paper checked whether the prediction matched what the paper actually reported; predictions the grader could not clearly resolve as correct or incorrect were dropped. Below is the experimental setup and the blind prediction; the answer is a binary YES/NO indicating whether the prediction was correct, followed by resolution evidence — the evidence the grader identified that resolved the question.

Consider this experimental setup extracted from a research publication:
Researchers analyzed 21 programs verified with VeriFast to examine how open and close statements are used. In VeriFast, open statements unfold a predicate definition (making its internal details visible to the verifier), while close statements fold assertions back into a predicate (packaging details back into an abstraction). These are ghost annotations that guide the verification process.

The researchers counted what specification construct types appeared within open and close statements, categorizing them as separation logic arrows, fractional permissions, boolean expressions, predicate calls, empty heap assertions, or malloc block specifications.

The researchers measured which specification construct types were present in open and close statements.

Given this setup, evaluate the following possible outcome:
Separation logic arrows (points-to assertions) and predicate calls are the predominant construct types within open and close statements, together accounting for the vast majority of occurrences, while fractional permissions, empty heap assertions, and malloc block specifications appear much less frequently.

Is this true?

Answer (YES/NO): NO